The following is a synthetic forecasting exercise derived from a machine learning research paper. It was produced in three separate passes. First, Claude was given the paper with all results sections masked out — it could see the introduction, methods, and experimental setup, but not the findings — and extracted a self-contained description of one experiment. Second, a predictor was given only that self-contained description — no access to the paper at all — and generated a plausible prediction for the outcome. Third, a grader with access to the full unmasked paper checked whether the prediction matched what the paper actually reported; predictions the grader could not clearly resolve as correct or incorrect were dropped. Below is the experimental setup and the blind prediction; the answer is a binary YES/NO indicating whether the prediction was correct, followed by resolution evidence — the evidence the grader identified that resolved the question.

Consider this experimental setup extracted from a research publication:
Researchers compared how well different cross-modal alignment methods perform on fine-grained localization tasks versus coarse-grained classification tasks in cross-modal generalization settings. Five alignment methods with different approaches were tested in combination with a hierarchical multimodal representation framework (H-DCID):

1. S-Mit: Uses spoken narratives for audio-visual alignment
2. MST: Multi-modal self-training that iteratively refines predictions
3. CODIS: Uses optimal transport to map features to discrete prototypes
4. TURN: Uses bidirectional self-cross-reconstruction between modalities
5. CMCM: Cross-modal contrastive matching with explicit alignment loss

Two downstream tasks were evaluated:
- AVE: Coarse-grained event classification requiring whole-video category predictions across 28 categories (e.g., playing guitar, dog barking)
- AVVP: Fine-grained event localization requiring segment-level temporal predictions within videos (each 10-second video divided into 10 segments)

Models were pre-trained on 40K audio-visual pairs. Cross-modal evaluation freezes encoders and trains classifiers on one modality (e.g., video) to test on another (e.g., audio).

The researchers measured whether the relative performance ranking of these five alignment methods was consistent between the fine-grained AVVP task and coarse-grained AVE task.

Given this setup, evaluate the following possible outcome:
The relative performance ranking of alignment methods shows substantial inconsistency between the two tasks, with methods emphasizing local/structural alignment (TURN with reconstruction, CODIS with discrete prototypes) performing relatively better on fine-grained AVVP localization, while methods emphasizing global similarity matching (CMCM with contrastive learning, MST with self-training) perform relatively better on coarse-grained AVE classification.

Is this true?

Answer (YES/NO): NO